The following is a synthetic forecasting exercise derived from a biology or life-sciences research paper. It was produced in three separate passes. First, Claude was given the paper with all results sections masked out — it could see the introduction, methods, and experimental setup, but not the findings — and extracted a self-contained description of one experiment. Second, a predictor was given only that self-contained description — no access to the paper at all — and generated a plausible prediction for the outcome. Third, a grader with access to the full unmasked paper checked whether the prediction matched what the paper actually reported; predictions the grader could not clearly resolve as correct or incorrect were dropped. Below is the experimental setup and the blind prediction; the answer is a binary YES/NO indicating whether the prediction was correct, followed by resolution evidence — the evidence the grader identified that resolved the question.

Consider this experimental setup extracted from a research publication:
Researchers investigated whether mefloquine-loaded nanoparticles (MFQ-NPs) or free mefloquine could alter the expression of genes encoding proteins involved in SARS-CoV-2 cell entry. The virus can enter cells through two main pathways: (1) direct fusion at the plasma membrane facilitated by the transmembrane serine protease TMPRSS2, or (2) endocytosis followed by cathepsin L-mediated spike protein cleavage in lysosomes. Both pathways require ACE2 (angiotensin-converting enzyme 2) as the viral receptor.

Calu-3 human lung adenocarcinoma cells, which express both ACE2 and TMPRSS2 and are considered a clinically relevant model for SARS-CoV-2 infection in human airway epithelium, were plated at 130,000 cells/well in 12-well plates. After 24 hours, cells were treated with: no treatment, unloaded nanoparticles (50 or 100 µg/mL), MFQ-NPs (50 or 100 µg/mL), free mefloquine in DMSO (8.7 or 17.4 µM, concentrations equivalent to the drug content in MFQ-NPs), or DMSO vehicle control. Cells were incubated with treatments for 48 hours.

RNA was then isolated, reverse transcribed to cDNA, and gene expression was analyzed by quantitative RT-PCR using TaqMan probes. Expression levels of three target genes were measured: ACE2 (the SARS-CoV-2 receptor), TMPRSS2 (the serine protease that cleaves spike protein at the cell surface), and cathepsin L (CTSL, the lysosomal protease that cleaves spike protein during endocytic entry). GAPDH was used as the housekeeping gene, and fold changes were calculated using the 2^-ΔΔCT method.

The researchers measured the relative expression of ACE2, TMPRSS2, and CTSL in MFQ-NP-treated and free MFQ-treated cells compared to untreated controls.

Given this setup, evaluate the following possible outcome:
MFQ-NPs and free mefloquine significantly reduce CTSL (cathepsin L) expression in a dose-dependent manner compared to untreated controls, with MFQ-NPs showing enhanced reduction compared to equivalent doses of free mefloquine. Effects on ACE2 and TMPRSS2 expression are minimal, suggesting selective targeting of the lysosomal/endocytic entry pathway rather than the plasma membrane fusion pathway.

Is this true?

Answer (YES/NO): NO